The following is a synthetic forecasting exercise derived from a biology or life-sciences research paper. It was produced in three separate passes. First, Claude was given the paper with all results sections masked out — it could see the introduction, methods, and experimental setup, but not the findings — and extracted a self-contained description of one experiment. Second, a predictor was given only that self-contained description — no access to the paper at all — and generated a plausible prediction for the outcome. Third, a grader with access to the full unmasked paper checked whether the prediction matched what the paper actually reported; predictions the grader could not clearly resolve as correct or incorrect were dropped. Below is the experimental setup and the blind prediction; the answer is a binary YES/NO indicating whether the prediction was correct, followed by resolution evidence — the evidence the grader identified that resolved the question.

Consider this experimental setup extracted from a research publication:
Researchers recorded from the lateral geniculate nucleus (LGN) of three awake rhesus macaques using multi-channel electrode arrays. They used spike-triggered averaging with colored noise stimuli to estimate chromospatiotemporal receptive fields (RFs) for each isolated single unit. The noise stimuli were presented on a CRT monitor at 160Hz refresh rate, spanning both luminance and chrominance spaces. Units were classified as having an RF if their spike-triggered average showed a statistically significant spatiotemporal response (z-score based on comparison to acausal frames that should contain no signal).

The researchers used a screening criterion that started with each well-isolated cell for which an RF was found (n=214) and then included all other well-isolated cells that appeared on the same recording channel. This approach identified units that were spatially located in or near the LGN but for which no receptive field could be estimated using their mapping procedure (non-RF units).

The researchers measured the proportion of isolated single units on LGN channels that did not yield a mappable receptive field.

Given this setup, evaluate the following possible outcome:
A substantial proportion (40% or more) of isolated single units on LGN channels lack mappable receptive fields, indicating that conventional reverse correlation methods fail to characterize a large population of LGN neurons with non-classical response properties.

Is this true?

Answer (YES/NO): NO